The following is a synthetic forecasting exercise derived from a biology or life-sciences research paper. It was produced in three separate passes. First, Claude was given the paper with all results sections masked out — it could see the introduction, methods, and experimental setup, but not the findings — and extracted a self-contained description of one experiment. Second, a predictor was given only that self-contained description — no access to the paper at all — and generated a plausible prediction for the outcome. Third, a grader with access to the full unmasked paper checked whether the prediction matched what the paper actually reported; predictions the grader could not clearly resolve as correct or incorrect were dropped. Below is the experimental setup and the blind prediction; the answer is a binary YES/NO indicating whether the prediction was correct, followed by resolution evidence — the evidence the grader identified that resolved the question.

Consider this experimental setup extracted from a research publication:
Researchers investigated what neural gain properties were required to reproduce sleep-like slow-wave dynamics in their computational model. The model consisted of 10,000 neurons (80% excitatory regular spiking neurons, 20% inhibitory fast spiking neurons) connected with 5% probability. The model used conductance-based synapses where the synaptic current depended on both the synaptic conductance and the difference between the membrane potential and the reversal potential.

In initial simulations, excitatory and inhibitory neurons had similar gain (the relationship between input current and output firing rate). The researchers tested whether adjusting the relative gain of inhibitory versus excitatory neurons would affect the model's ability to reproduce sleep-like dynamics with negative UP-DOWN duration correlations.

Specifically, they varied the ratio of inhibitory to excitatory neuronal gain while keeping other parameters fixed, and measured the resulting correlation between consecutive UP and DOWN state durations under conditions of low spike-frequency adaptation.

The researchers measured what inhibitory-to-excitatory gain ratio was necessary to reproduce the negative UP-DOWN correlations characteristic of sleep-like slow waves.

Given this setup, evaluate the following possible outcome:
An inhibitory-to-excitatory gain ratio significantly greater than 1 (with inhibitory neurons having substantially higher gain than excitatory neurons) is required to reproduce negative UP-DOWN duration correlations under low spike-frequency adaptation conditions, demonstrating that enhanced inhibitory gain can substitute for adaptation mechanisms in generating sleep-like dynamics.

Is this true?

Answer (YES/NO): NO